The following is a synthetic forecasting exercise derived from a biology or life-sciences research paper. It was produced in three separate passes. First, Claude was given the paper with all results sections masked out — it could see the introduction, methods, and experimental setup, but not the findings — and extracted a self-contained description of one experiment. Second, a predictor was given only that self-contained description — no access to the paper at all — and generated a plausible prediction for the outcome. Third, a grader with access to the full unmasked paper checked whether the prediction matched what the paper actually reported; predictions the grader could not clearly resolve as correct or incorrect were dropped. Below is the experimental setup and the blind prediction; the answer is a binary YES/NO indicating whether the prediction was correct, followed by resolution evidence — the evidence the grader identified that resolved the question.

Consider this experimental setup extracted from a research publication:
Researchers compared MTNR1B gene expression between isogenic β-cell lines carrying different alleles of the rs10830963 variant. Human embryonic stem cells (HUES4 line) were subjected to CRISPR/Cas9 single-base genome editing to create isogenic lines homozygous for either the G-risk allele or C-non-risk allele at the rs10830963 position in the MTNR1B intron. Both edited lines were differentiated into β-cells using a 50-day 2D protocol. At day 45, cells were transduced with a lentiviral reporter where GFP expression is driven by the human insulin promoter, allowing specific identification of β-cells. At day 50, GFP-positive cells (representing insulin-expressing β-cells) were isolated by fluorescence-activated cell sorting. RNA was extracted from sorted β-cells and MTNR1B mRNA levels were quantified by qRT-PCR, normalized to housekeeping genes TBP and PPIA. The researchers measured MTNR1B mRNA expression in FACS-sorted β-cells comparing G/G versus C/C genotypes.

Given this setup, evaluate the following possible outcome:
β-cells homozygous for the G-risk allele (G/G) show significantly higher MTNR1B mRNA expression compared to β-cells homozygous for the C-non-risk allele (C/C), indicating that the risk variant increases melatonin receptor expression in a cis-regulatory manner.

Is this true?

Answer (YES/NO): NO